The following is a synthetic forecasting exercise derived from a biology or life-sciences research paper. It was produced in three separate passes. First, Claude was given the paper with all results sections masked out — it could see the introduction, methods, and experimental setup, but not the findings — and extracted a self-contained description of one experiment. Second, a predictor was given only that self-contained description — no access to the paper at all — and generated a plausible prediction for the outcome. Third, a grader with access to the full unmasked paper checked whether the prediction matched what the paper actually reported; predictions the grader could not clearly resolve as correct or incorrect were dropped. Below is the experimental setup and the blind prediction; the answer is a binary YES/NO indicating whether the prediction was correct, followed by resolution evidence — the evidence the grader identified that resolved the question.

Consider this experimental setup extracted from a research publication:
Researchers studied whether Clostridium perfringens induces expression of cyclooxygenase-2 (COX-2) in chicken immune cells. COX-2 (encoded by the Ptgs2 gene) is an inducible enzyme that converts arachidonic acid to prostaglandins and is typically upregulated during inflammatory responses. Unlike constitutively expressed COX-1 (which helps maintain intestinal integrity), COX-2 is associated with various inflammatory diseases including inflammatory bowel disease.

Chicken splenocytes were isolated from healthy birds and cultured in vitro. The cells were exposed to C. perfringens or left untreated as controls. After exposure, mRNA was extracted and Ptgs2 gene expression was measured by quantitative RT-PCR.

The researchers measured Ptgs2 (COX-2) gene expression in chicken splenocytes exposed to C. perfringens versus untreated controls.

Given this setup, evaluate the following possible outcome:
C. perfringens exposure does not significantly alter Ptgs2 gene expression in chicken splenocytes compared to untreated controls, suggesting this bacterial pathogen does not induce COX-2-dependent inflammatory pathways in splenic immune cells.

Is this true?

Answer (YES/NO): NO